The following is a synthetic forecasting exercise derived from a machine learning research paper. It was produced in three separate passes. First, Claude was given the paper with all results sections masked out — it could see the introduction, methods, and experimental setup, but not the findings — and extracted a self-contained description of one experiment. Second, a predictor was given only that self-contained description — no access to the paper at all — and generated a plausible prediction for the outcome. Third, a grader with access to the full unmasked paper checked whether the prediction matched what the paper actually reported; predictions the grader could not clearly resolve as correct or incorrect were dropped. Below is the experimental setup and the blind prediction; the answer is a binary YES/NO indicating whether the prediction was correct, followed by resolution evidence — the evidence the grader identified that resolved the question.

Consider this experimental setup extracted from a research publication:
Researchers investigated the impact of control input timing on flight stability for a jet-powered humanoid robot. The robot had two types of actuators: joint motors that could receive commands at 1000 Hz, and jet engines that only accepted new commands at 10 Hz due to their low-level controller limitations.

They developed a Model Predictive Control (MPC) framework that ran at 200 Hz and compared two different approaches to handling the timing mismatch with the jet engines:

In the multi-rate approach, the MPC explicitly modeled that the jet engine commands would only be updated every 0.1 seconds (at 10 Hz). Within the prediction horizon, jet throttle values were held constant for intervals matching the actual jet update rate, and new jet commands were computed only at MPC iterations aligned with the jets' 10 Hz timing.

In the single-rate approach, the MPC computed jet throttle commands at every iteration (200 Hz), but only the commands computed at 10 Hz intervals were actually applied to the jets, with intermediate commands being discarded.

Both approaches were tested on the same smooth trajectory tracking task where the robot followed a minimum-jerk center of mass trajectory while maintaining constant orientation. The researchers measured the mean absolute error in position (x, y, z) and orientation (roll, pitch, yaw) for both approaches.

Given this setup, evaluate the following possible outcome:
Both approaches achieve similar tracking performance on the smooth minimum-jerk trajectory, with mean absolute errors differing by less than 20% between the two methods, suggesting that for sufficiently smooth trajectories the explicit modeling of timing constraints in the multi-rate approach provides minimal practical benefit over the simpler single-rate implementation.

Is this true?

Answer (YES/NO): NO